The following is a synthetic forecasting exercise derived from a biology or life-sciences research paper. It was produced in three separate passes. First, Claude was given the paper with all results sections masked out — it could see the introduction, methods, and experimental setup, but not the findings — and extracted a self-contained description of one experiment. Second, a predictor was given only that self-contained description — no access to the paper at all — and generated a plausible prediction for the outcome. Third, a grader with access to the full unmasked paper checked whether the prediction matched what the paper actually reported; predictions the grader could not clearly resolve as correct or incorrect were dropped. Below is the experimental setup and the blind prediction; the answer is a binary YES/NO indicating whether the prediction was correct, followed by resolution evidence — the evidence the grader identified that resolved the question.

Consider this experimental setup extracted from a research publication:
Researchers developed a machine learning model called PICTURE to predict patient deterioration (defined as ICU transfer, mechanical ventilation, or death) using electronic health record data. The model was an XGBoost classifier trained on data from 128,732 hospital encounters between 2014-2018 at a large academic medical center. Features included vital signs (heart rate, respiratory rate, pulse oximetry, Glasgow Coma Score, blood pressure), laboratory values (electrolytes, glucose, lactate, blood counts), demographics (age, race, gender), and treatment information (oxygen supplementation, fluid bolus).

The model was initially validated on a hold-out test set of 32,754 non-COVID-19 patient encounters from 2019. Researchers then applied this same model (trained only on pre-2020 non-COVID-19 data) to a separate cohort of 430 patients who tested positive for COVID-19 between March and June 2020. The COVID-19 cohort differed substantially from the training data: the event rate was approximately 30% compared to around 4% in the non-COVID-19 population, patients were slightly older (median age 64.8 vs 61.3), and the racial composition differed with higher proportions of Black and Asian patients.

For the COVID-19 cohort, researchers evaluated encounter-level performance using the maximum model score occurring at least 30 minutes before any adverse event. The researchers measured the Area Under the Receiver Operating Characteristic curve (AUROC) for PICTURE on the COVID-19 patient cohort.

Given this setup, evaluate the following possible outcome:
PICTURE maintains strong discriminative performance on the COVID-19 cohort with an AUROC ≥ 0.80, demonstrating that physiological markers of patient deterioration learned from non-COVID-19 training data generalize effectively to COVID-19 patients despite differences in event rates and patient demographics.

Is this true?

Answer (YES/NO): YES